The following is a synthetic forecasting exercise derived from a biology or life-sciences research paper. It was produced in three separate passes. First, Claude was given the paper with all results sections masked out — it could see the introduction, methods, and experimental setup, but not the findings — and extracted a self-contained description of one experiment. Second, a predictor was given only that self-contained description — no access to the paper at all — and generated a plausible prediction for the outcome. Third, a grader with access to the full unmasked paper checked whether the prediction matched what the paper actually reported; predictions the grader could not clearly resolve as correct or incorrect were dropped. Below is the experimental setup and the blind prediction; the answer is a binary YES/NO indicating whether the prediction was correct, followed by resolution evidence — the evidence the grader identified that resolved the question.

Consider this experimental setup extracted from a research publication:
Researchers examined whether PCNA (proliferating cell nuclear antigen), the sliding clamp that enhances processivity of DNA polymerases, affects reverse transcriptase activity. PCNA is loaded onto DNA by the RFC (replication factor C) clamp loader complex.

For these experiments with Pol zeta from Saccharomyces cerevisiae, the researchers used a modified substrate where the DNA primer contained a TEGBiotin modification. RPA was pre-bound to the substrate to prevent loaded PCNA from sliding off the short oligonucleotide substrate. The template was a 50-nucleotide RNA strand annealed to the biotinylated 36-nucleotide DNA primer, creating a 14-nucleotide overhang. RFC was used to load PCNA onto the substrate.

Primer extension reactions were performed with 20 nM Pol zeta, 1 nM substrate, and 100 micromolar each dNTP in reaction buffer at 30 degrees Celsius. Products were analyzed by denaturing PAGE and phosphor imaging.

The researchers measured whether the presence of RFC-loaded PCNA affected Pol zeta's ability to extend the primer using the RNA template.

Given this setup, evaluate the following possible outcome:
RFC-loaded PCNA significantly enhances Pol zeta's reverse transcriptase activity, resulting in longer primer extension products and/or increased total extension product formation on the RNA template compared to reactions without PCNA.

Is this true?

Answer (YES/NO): NO